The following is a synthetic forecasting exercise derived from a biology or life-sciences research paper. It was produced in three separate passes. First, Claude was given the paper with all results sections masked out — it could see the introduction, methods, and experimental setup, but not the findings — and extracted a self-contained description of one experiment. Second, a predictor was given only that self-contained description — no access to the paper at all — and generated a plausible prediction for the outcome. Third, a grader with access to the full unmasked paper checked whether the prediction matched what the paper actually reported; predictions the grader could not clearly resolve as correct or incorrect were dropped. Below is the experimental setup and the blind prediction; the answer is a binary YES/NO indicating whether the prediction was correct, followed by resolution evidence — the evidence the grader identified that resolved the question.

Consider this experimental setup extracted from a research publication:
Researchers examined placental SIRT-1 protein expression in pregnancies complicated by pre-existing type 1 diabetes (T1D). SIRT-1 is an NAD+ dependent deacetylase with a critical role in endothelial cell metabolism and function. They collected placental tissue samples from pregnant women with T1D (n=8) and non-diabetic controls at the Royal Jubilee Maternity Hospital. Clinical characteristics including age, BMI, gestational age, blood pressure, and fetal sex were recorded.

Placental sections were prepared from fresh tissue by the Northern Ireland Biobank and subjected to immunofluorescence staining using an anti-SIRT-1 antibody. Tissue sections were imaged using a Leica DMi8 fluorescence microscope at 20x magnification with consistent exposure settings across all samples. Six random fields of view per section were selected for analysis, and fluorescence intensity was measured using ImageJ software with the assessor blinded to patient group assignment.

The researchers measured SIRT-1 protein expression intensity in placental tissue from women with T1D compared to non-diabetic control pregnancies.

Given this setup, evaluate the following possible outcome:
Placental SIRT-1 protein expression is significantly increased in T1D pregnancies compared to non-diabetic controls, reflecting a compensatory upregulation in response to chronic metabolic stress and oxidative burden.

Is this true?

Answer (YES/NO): NO